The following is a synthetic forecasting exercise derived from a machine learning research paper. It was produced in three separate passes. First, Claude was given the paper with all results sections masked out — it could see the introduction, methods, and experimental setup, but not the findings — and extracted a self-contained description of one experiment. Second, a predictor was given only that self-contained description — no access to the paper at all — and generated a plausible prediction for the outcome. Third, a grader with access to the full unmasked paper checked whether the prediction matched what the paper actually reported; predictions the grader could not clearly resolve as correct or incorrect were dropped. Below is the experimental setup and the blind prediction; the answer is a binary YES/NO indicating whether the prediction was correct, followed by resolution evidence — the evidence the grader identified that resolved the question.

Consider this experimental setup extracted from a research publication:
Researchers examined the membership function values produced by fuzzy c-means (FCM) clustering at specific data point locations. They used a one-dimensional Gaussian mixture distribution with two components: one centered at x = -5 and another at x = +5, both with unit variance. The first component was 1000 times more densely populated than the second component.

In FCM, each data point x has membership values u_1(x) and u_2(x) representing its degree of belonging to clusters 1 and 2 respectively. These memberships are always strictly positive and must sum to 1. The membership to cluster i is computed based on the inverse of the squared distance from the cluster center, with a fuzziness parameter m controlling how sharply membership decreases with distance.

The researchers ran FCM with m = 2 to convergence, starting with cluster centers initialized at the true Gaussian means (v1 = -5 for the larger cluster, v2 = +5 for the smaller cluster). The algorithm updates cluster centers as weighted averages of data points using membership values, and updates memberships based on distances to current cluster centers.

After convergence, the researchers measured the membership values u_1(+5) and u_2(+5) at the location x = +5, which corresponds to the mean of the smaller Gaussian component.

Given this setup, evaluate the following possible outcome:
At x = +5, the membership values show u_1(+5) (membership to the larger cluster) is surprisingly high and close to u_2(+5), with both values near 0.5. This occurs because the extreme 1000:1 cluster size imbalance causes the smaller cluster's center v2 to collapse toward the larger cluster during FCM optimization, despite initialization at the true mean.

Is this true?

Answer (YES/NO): YES